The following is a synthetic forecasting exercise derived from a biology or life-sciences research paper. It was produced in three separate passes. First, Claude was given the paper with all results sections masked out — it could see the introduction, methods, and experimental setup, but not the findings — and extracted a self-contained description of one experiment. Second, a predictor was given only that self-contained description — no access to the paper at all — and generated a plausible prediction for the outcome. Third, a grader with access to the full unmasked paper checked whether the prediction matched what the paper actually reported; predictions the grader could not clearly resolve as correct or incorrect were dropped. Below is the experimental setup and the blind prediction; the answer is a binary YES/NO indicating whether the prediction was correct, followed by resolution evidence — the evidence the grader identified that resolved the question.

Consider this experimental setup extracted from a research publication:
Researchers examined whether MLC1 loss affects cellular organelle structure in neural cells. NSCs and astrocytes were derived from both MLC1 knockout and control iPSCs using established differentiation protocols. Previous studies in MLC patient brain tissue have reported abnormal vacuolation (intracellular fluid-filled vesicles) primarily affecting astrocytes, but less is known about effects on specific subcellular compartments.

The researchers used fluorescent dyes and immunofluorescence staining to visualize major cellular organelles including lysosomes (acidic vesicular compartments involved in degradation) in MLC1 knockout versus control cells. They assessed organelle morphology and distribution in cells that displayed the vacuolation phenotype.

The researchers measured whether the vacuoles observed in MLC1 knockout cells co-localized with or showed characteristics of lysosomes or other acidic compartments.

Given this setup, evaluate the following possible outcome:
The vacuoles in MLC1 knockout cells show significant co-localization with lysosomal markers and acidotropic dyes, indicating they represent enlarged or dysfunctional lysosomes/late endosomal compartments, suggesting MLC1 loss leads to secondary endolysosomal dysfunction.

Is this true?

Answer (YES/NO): NO